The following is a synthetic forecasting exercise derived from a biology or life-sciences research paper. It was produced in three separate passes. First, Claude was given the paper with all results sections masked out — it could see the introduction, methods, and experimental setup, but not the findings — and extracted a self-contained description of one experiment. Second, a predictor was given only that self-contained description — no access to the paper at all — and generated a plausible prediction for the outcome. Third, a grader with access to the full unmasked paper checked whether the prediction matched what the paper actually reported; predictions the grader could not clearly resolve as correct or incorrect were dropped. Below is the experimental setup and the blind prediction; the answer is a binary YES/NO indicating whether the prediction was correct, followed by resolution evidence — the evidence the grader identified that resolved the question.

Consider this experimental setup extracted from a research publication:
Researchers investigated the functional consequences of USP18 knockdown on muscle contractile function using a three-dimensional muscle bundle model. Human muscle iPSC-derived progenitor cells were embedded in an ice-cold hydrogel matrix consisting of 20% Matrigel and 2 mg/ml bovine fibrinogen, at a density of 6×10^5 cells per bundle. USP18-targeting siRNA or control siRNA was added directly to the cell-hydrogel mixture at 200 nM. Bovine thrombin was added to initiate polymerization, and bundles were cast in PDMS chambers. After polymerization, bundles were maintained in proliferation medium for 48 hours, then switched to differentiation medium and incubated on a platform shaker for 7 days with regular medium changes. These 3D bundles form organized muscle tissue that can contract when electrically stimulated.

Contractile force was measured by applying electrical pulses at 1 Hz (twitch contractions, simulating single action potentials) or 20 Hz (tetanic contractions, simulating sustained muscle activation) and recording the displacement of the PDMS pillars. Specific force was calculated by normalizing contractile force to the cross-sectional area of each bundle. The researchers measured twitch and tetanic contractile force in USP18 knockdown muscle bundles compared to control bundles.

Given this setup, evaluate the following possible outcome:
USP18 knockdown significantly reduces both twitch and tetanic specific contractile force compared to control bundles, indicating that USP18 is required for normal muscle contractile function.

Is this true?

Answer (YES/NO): YES